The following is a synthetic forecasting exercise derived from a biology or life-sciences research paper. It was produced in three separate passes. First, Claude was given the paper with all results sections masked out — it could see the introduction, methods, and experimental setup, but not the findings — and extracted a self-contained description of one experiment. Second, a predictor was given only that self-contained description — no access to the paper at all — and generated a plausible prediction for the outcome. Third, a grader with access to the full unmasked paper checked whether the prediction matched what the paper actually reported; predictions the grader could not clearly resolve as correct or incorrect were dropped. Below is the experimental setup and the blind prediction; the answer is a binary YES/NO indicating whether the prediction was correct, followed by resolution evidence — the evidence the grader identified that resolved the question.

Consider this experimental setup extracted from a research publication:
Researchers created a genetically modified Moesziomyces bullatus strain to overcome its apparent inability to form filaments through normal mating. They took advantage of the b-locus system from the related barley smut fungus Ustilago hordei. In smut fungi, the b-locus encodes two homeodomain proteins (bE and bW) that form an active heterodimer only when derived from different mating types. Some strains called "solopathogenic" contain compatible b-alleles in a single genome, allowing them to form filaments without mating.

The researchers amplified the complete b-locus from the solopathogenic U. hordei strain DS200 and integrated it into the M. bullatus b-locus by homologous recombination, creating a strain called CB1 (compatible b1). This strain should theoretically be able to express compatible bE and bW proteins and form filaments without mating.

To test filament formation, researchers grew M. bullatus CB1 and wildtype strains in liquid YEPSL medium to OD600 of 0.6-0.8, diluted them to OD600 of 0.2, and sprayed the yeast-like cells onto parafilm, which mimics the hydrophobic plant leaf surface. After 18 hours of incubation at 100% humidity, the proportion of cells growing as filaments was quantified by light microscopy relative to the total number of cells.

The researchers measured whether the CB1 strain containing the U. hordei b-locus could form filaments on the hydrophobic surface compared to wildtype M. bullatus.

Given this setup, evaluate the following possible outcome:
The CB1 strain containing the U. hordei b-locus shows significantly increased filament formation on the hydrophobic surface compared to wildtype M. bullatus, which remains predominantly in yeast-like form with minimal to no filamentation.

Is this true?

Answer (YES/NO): NO